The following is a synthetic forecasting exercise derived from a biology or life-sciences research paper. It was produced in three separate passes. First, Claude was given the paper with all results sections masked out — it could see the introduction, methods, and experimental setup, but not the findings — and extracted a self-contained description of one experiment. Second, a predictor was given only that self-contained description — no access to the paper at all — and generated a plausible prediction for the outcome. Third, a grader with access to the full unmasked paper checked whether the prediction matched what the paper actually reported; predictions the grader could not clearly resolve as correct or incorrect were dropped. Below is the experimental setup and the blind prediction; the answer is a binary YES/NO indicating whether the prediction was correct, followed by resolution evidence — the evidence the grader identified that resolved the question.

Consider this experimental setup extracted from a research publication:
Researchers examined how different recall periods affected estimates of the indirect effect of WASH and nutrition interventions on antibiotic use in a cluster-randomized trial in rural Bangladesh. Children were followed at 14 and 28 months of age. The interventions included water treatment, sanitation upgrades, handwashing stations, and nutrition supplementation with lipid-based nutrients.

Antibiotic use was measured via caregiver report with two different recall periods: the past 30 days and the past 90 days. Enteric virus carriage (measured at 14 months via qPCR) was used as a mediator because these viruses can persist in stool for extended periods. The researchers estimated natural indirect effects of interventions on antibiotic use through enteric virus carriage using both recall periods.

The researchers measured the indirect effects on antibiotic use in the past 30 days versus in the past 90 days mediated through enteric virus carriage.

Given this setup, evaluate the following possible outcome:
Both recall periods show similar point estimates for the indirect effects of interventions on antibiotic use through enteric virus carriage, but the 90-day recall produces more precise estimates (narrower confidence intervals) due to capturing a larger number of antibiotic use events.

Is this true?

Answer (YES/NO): NO